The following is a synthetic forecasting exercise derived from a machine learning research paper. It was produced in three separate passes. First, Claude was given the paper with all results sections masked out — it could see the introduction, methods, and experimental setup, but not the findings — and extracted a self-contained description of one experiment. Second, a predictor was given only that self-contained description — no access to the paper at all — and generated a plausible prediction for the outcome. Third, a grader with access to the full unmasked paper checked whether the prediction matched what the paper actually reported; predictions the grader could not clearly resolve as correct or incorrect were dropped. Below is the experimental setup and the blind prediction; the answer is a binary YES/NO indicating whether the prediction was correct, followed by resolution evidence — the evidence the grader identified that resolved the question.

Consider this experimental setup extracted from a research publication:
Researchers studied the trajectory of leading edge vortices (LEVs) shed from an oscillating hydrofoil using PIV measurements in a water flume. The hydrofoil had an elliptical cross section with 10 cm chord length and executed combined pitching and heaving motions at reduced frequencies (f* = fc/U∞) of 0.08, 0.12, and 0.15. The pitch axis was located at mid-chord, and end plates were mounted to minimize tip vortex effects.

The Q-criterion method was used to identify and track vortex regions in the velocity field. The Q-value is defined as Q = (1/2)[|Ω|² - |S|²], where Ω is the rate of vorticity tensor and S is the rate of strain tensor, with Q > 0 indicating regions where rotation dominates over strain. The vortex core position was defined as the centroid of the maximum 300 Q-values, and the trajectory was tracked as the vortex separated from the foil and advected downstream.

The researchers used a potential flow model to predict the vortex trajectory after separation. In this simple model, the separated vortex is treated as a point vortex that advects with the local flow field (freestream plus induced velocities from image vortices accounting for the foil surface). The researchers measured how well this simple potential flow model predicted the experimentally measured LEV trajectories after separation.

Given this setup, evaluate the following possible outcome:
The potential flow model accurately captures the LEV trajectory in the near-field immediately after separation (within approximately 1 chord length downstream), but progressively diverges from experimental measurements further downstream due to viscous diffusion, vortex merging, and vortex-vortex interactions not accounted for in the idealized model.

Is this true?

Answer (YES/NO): NO